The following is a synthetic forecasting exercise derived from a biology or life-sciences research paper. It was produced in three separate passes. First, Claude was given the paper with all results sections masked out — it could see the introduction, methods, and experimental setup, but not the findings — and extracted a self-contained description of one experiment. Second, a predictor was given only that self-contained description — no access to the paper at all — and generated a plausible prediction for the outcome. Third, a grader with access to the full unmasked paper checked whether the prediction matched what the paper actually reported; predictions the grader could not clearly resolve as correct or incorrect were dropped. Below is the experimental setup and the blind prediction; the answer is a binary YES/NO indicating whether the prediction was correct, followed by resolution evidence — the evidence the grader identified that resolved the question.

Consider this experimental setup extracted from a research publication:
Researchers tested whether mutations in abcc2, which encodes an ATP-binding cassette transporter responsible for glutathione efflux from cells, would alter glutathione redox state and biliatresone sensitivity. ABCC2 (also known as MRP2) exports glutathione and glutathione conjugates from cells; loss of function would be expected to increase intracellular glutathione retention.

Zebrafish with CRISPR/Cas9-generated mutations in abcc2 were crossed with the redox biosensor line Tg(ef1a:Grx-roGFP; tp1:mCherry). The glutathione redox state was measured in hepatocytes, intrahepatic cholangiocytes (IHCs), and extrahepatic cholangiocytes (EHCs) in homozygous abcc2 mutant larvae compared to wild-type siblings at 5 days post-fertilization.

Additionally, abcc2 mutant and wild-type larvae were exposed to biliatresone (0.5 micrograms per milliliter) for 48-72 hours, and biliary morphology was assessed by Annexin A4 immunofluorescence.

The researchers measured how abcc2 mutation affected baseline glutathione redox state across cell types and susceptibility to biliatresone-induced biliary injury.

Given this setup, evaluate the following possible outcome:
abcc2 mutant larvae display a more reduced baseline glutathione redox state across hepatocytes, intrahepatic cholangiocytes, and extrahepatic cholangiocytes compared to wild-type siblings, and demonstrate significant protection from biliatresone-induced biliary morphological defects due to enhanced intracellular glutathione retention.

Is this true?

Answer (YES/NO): NO